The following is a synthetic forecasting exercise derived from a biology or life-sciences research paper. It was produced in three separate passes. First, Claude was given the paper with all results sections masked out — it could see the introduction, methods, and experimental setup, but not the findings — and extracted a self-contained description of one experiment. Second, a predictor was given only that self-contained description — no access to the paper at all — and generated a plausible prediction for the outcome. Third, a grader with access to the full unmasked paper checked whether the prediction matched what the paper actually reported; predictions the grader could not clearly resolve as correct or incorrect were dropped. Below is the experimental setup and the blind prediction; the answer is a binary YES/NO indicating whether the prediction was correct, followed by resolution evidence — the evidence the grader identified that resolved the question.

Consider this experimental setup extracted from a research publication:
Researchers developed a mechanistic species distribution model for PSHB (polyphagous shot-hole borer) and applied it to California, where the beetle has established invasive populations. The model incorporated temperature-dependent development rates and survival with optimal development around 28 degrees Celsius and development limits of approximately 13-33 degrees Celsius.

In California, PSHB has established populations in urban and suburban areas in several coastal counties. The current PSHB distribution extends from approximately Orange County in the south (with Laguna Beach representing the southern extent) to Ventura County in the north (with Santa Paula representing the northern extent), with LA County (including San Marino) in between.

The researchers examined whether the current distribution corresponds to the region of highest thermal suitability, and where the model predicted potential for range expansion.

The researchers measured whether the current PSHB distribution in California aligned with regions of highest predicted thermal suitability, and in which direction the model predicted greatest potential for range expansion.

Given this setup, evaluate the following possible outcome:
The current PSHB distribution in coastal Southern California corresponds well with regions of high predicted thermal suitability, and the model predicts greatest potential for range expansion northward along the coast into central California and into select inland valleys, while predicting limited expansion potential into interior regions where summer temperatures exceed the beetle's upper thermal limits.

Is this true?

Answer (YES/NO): NO